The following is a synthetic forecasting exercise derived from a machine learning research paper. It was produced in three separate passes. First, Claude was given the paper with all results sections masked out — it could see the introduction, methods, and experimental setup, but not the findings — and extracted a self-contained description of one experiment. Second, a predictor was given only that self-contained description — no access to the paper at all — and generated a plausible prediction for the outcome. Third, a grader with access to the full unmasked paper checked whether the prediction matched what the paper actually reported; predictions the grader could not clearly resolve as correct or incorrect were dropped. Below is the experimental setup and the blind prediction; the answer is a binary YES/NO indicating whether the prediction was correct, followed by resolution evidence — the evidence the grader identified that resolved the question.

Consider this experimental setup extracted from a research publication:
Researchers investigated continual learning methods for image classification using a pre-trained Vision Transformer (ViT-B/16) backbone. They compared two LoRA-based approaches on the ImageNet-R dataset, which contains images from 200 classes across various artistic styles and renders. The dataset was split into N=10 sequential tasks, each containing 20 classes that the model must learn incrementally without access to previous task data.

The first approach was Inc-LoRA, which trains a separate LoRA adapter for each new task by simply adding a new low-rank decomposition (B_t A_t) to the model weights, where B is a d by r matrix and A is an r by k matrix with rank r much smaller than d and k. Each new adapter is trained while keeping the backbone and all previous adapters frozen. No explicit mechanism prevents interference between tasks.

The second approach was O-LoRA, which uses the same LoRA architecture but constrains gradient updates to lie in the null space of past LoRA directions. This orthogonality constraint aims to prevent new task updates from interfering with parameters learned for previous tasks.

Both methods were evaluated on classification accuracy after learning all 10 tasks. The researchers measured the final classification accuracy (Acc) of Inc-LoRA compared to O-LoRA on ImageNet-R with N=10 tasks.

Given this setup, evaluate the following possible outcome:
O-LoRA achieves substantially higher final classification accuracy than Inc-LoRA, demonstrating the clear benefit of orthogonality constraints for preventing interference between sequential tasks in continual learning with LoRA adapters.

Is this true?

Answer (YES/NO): NO